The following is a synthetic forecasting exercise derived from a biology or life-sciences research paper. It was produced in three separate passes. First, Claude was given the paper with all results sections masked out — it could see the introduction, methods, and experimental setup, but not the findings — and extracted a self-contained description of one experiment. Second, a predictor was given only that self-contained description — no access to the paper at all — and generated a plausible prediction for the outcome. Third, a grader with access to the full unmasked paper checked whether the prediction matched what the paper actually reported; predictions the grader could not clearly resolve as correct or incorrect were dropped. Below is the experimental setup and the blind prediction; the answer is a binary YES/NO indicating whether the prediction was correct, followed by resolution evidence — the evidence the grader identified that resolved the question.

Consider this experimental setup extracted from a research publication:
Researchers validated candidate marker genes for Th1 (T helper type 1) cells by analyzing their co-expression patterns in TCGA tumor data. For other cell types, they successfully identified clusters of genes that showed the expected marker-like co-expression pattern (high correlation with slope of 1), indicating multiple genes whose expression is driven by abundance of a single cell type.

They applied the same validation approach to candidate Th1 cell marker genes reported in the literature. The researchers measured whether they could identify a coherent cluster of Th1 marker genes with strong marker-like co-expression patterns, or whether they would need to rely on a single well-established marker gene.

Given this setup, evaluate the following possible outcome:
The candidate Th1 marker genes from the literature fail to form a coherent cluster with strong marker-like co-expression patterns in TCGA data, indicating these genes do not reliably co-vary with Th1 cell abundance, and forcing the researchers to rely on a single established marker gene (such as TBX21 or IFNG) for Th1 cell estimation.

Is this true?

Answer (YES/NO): YES